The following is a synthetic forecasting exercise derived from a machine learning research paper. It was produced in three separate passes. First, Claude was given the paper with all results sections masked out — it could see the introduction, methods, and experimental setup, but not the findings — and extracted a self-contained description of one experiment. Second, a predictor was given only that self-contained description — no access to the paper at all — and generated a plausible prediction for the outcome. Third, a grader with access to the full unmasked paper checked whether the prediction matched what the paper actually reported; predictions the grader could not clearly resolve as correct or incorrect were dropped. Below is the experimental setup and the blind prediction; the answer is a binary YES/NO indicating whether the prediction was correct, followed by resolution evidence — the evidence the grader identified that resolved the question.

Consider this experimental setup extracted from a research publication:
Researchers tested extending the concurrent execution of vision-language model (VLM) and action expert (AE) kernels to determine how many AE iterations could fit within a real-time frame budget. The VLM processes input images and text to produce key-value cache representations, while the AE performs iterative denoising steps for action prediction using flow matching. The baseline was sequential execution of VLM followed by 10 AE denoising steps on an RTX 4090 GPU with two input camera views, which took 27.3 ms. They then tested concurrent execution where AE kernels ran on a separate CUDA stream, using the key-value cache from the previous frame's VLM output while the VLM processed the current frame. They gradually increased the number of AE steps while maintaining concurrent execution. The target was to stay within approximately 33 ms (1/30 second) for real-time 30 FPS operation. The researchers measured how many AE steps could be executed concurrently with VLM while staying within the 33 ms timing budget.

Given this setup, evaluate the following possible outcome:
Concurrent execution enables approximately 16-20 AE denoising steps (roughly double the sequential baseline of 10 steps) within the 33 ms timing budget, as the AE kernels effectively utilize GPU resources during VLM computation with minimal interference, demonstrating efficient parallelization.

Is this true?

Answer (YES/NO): NO